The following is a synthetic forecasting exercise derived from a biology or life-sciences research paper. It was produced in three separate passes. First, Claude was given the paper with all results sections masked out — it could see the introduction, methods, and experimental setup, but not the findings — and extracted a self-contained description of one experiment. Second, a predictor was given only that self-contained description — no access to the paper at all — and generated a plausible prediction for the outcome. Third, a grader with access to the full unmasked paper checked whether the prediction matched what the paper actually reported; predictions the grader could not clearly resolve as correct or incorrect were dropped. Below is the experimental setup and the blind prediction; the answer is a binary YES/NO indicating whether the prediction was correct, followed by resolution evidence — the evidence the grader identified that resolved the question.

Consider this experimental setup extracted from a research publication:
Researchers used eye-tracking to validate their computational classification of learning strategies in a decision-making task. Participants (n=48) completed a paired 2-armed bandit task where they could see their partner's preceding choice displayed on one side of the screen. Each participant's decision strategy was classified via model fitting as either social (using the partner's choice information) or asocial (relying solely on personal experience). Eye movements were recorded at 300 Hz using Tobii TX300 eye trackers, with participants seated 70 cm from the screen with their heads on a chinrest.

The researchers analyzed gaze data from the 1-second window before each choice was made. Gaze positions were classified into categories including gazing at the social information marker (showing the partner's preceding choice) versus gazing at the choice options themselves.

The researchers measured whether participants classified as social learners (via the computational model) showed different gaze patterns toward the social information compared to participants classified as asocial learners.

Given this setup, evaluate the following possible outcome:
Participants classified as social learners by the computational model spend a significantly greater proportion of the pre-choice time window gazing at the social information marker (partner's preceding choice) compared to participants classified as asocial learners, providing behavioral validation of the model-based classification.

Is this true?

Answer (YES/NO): NO